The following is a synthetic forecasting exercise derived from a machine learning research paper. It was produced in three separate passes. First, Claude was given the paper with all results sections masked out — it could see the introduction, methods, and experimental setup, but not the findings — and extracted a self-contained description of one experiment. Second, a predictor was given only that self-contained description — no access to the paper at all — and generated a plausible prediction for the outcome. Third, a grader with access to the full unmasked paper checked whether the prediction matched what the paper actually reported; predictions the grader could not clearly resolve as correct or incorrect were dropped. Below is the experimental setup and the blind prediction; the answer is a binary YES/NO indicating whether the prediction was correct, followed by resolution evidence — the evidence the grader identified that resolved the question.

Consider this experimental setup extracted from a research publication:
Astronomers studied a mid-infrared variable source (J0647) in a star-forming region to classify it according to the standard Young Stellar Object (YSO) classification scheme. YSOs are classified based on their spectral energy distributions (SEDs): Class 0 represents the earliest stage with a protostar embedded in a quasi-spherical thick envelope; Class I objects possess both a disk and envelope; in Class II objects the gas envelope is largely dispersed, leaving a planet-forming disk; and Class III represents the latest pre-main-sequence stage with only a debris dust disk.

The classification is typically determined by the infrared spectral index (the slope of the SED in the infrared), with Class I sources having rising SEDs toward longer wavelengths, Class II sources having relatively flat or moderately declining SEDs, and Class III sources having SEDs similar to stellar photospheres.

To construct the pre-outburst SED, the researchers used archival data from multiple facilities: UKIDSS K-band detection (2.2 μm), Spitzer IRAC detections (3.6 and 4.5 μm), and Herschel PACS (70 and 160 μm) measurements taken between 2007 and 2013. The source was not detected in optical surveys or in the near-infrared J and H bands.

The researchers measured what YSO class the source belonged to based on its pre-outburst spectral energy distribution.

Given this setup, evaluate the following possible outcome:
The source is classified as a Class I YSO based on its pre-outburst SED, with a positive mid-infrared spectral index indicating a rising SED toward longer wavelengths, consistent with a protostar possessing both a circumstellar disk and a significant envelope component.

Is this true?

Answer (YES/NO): YES